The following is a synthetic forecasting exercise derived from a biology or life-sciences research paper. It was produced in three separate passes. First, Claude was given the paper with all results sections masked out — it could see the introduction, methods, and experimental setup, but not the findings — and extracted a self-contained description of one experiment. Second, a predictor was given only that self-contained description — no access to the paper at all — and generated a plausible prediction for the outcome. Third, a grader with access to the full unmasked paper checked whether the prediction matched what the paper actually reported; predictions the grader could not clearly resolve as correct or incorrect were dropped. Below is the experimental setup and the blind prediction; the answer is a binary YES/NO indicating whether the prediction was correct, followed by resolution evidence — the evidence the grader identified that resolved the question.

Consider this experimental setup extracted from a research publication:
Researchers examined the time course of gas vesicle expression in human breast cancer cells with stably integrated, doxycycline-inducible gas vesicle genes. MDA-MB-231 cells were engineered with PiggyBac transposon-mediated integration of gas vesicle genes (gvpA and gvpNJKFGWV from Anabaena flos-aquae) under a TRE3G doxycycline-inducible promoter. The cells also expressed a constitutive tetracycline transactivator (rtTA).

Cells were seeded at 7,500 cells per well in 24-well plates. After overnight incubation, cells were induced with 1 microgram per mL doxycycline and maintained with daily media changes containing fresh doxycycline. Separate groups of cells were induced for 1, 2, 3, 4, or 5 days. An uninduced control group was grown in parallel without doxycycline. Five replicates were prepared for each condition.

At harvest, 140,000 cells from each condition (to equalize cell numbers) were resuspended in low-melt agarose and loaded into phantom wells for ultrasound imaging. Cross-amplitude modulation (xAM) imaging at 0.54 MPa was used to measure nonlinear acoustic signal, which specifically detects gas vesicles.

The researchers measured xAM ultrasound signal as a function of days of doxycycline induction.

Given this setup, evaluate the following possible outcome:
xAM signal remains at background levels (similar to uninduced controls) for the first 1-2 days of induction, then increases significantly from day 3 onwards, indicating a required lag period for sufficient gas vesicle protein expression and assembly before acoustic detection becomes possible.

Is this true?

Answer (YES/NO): NO